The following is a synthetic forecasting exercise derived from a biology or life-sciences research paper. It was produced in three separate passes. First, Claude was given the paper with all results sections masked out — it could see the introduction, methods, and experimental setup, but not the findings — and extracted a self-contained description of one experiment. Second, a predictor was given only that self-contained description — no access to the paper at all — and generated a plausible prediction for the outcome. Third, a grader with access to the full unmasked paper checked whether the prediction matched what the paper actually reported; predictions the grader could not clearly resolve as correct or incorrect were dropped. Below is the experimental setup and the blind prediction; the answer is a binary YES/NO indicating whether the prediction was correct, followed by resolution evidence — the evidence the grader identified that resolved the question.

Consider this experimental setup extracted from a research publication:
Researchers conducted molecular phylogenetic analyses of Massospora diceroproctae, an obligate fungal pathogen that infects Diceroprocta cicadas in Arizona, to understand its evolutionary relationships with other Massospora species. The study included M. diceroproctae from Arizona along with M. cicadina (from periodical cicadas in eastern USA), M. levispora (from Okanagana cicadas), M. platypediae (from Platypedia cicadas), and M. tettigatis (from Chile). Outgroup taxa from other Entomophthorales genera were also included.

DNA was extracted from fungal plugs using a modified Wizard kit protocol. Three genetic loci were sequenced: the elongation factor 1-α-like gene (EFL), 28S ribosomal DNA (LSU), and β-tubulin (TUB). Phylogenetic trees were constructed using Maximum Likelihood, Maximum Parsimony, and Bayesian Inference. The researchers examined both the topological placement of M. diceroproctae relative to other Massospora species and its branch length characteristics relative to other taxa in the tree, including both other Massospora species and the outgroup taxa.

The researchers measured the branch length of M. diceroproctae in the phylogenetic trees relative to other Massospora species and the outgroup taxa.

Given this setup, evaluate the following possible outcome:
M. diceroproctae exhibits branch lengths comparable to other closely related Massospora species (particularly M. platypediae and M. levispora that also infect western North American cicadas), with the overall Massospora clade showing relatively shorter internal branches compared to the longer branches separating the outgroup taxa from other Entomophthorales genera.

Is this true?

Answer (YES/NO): NO